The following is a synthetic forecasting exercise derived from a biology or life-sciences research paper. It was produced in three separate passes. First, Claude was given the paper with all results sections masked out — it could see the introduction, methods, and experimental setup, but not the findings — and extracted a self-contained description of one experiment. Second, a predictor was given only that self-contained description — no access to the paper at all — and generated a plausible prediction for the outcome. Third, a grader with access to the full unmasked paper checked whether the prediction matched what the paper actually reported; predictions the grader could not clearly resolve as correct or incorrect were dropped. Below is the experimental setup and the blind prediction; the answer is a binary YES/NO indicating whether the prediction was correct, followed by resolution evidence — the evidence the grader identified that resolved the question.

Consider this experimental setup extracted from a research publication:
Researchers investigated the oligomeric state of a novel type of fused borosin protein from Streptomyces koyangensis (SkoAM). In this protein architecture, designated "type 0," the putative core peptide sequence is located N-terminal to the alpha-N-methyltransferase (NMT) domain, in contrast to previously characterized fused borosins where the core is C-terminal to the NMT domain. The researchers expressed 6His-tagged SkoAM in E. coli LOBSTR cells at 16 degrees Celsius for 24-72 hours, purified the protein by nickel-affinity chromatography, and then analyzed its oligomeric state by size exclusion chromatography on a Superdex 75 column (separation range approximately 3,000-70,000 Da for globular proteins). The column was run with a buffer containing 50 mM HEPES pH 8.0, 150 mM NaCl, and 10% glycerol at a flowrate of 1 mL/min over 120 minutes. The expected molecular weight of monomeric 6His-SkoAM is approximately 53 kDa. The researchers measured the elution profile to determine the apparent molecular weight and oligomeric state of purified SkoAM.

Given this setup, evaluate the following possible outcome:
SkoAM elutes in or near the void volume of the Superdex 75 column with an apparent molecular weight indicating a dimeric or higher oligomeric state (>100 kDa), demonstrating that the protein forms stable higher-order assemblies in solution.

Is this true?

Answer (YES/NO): NO